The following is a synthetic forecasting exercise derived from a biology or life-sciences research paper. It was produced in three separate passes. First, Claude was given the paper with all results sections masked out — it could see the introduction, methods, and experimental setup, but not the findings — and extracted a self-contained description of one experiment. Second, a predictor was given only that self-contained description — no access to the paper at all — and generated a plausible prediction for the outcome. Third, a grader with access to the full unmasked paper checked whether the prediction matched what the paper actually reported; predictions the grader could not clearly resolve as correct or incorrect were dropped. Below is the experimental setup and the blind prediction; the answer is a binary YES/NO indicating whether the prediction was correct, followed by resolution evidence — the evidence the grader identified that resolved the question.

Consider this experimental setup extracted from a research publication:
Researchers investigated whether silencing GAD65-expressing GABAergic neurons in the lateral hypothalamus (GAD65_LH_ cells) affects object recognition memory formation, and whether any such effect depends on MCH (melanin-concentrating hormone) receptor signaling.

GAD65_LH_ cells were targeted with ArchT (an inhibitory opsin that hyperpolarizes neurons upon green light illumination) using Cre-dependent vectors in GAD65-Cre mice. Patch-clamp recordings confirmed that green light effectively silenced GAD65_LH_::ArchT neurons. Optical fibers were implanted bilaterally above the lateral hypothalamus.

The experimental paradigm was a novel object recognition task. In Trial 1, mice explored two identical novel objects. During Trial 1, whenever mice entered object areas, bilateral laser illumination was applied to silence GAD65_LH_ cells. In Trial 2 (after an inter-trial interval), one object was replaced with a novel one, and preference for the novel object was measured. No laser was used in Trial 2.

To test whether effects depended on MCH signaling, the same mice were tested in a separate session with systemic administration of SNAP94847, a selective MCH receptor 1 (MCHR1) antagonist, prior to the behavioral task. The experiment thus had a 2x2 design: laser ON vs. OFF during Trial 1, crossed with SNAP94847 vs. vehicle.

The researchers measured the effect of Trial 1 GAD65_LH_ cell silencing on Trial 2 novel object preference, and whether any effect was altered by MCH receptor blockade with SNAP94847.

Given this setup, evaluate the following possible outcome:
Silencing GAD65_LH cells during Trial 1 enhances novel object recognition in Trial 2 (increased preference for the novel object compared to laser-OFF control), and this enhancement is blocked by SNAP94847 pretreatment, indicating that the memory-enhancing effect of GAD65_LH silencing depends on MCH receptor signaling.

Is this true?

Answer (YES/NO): YES